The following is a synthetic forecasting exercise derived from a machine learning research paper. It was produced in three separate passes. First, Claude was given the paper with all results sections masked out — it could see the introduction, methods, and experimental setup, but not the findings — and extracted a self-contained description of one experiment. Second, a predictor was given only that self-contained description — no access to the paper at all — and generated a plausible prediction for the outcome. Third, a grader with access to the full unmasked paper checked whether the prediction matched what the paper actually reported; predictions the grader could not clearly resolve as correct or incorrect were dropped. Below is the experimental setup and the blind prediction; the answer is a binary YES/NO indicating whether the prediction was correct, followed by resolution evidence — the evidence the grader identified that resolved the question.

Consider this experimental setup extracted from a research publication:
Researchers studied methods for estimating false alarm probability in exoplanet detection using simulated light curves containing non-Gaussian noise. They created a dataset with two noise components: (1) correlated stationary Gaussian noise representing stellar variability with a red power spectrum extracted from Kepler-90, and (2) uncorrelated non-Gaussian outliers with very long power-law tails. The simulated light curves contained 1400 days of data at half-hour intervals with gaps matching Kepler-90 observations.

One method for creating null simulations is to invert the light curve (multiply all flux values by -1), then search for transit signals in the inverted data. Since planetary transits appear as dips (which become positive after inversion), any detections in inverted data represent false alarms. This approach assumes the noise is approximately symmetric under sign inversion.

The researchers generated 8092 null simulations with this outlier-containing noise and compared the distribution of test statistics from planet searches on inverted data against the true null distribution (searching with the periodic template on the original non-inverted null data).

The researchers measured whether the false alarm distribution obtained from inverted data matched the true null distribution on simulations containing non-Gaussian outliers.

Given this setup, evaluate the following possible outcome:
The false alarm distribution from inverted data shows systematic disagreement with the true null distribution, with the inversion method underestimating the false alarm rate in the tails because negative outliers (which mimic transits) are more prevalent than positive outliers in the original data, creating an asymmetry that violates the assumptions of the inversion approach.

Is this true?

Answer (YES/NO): NO